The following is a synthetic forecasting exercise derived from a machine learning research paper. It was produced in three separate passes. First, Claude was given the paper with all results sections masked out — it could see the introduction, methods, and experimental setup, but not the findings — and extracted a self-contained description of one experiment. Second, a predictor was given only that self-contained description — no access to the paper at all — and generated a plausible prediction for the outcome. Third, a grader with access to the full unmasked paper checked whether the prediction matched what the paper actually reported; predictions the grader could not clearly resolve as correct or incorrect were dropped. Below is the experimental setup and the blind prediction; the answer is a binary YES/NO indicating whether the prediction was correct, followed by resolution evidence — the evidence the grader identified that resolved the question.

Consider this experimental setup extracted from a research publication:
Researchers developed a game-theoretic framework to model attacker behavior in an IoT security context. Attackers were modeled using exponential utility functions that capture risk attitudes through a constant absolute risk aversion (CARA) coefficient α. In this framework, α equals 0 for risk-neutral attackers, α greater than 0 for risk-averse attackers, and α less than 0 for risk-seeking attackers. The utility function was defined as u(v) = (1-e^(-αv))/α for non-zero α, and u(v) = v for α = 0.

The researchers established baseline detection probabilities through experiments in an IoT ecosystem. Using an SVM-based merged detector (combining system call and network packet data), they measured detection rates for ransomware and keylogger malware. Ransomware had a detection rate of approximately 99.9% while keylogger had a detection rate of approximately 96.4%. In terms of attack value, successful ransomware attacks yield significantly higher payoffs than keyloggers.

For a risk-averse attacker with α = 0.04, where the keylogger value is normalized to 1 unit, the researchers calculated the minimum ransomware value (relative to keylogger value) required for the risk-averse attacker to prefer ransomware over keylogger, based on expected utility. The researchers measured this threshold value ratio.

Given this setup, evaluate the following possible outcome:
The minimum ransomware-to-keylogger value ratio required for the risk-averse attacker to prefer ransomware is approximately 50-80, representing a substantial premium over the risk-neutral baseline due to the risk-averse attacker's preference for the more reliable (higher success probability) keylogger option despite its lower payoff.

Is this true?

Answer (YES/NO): YES